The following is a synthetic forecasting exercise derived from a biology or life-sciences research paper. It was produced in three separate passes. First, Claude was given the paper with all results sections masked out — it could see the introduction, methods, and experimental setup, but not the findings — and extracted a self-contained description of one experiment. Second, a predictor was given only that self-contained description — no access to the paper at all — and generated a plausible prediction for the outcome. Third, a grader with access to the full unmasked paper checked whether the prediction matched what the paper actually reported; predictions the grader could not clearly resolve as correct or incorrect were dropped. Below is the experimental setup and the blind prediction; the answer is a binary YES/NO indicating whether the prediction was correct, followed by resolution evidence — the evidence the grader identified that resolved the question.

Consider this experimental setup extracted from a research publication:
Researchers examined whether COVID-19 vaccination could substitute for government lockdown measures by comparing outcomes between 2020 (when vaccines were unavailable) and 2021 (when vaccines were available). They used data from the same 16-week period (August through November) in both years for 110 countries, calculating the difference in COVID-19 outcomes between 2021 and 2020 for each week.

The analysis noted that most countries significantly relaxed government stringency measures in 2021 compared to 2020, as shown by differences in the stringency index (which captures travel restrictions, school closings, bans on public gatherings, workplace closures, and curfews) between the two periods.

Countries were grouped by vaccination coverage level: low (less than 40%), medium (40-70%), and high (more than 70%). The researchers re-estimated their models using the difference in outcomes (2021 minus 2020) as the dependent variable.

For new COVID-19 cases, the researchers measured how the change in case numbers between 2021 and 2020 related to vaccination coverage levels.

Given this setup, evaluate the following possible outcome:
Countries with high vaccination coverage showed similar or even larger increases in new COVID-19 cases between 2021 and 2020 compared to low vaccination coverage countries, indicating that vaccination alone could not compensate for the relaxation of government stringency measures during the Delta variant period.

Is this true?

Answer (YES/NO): NO